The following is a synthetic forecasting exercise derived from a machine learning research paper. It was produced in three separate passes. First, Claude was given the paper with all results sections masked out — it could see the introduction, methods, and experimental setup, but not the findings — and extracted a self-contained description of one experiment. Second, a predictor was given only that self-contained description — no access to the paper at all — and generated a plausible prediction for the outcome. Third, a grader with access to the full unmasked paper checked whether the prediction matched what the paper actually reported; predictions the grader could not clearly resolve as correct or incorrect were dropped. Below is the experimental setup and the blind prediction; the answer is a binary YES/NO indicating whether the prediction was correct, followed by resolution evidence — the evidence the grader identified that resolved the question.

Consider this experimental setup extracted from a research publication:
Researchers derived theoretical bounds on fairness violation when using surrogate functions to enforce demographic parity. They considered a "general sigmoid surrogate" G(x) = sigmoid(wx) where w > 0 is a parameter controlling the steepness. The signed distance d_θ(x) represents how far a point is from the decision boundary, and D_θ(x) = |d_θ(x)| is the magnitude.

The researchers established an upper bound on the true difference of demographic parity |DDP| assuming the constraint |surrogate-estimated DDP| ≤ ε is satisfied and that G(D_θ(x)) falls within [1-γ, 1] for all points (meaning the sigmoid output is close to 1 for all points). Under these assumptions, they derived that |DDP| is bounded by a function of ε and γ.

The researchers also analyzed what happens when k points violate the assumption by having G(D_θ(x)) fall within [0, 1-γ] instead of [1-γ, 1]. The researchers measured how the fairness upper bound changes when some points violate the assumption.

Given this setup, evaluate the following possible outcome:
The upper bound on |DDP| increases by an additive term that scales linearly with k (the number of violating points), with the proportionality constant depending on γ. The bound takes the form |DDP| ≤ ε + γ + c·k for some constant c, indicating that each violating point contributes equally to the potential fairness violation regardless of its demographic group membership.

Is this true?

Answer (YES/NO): NO